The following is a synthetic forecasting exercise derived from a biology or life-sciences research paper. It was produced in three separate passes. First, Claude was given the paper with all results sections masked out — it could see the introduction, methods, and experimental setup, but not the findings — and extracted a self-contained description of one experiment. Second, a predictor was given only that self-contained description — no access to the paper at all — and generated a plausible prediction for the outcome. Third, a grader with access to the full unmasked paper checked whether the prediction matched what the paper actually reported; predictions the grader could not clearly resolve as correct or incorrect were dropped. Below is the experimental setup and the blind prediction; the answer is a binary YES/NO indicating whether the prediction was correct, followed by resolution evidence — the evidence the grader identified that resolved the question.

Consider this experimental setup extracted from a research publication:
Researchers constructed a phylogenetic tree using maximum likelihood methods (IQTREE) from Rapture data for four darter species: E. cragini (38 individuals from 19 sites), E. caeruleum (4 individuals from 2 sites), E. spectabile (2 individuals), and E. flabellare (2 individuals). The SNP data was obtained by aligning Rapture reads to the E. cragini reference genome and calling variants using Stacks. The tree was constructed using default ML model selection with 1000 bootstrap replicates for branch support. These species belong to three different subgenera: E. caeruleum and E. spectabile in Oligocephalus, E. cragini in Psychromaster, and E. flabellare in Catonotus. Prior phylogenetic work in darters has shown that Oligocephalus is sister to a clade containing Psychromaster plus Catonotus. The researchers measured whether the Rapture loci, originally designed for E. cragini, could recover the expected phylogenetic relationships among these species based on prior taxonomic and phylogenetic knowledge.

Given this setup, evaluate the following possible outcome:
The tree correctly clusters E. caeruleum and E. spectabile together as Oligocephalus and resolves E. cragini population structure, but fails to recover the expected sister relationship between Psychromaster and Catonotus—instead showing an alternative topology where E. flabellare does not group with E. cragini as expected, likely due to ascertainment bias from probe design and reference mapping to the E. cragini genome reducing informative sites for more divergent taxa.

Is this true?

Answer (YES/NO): NO